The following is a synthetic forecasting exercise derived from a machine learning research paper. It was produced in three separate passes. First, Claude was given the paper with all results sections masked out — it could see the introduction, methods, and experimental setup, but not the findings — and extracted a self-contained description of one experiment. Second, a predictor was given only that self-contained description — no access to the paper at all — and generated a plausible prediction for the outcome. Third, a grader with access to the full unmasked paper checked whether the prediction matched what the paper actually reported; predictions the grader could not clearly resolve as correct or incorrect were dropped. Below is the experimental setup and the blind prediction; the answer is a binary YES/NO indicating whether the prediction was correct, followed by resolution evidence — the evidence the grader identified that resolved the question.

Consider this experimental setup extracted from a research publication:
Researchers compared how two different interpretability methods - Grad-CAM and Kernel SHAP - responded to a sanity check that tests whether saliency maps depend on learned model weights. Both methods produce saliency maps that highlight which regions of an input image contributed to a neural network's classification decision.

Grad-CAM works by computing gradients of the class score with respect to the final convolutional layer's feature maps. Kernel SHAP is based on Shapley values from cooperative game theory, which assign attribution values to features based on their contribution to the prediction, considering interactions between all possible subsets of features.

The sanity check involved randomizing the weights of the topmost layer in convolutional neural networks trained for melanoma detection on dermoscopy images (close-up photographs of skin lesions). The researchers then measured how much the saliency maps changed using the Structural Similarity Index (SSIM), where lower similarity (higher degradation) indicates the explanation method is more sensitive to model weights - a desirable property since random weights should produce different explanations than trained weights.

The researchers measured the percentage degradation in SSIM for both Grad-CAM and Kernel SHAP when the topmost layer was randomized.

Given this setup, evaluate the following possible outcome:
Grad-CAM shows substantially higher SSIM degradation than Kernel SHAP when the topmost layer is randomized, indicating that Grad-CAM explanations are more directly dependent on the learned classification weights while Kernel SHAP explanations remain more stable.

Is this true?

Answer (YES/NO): NO